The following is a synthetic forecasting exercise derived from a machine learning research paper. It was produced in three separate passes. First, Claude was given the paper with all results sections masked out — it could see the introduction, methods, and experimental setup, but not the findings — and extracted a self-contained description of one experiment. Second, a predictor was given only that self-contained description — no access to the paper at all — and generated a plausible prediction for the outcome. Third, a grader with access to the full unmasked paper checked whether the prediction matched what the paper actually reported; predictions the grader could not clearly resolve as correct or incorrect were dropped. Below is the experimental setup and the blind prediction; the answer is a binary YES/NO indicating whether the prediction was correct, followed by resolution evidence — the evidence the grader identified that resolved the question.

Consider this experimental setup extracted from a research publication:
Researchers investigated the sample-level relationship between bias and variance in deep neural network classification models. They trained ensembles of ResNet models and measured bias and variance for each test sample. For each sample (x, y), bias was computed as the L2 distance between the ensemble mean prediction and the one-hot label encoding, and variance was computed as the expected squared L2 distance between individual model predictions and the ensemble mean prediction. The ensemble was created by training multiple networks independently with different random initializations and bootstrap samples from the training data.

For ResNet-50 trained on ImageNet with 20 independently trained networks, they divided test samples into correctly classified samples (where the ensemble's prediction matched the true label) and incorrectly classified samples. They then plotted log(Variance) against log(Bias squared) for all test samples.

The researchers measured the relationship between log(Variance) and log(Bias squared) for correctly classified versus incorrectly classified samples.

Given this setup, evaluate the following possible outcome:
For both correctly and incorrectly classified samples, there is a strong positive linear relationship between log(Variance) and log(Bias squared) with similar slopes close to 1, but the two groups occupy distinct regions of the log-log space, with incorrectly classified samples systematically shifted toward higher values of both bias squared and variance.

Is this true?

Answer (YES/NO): NO